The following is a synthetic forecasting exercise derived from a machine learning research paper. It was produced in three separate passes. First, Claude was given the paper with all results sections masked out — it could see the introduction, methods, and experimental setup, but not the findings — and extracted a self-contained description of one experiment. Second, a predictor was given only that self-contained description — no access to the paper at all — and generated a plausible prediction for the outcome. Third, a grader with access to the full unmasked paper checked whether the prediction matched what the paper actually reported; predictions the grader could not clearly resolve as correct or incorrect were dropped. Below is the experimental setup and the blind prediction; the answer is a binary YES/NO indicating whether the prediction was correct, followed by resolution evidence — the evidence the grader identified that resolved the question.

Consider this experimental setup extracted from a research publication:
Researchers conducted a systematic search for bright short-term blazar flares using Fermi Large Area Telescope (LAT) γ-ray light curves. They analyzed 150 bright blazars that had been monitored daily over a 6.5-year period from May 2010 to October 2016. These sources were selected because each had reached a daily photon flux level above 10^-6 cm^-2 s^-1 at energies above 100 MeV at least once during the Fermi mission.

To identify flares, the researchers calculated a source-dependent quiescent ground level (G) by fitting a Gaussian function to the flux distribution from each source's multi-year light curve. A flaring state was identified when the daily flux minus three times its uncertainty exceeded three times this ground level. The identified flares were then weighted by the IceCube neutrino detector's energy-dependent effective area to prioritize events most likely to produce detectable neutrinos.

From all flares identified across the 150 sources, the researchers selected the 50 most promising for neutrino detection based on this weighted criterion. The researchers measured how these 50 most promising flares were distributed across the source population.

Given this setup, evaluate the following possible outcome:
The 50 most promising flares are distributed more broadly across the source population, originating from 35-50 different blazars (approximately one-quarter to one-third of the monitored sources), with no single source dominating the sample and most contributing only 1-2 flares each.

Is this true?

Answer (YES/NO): NO